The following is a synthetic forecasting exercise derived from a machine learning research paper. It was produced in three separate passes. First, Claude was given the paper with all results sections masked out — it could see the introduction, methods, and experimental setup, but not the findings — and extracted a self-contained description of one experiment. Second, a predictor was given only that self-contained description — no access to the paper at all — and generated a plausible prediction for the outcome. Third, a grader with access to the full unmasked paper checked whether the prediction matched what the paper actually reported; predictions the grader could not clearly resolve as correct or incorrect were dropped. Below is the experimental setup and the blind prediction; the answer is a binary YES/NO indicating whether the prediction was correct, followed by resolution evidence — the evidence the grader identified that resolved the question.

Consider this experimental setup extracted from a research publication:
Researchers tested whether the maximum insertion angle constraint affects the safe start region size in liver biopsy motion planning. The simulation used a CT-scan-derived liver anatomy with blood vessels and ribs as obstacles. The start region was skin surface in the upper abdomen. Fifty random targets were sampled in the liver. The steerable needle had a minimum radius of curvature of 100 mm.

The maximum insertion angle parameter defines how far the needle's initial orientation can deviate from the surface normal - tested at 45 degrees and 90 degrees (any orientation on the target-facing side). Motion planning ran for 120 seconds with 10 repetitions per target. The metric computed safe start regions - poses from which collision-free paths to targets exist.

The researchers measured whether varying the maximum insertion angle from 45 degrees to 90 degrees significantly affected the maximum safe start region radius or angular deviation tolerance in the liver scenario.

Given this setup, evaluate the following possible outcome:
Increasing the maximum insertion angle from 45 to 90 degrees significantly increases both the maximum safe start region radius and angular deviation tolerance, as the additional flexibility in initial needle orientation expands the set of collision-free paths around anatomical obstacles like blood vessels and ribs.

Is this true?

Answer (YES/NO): NO